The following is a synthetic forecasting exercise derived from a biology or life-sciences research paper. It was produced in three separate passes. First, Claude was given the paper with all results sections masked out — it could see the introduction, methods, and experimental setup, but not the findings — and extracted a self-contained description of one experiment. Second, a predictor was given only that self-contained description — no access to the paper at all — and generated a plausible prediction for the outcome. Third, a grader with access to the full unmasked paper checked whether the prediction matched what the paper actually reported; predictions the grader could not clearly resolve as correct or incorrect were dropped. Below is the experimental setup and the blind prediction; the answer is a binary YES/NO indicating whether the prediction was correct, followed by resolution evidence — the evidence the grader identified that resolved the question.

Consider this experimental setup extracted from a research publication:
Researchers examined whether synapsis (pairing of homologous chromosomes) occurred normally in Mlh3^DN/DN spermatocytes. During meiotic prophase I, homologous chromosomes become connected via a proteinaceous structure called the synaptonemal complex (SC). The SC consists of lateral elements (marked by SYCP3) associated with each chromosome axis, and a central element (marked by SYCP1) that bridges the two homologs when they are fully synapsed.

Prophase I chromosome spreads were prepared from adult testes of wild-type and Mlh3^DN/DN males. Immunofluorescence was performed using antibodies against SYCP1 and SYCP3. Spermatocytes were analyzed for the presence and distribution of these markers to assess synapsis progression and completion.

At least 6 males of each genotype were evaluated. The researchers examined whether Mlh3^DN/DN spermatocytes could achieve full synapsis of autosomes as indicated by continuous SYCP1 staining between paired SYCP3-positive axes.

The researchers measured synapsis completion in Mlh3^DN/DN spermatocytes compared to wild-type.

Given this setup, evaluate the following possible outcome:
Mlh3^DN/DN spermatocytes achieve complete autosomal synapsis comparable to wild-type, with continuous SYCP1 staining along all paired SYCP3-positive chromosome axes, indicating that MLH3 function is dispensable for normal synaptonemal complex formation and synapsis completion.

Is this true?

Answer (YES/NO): YES